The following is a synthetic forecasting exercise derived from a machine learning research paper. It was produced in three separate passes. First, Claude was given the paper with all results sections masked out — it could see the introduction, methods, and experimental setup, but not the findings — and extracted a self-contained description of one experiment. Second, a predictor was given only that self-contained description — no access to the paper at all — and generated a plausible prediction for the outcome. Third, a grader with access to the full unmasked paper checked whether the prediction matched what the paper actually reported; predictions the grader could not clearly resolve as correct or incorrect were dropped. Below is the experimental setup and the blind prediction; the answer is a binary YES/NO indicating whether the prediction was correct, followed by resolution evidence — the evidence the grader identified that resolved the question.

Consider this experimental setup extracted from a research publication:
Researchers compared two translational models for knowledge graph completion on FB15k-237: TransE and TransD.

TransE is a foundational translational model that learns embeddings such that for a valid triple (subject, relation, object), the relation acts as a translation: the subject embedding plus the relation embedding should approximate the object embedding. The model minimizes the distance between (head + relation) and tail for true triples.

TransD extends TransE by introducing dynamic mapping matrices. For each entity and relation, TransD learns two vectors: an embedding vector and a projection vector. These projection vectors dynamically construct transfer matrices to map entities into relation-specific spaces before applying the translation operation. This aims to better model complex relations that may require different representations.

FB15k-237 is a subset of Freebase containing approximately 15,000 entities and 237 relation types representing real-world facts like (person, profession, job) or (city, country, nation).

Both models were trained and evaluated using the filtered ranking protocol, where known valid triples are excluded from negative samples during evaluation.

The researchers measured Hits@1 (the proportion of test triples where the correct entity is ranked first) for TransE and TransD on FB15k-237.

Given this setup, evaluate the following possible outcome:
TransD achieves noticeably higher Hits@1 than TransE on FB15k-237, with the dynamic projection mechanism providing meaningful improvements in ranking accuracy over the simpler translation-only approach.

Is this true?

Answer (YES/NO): NO